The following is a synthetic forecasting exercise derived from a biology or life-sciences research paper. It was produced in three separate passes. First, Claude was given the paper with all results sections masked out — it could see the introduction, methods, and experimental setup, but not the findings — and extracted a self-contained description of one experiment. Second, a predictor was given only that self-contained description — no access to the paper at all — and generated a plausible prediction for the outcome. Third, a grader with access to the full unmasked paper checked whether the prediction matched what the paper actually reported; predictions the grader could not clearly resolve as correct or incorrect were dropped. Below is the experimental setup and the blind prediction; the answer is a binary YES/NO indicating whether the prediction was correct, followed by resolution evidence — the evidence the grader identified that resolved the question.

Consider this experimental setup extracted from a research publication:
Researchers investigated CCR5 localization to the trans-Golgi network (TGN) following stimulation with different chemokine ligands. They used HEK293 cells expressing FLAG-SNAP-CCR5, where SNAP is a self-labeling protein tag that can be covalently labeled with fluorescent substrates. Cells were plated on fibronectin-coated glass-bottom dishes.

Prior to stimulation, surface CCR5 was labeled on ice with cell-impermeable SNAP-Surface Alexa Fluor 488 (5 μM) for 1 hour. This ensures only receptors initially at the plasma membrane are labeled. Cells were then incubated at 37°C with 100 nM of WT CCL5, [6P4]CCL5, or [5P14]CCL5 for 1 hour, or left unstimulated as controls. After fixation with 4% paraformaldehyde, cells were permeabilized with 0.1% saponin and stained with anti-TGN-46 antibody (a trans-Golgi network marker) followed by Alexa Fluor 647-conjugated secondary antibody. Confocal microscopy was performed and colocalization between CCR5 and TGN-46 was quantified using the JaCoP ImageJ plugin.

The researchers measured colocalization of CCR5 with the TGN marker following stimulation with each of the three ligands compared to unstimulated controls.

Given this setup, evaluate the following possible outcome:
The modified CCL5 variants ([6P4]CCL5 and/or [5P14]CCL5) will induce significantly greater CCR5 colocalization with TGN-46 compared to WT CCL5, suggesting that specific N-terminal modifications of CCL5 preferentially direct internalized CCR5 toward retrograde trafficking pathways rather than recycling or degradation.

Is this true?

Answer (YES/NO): NO